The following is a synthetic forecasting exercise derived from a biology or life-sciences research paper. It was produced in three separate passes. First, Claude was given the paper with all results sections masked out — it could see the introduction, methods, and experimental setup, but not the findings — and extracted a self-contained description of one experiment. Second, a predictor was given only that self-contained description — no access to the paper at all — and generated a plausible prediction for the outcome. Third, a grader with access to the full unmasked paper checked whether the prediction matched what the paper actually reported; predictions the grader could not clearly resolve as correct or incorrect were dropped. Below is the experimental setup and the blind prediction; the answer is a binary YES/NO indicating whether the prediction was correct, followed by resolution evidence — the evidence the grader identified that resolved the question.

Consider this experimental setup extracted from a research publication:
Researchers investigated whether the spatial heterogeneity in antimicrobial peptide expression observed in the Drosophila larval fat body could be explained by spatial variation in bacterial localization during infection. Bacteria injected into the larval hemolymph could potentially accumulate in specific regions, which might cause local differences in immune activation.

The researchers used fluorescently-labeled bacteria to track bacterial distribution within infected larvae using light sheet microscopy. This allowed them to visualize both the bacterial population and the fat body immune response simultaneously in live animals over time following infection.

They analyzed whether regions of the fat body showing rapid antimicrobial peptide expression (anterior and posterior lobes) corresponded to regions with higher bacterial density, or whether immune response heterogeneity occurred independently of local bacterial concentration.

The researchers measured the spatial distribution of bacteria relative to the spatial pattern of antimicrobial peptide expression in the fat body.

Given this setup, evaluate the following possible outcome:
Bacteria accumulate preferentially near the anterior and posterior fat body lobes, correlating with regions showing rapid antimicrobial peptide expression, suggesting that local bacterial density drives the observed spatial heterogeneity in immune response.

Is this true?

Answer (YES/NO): NO